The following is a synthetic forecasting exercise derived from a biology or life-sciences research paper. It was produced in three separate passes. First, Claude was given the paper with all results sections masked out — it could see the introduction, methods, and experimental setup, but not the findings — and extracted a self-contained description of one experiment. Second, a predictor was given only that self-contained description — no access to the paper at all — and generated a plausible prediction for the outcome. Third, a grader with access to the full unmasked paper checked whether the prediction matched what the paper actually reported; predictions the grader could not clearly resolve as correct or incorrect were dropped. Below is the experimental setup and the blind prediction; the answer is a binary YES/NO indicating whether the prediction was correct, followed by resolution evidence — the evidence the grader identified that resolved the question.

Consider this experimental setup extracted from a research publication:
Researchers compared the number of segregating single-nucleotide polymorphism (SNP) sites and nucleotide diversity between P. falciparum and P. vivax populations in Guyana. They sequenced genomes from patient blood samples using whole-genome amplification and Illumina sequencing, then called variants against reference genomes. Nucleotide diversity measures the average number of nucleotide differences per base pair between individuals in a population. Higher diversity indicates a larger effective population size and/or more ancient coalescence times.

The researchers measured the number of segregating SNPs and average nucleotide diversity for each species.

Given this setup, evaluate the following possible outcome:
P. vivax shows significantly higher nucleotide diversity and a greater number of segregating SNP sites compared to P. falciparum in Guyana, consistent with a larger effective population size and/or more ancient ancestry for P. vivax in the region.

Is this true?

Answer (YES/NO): YES